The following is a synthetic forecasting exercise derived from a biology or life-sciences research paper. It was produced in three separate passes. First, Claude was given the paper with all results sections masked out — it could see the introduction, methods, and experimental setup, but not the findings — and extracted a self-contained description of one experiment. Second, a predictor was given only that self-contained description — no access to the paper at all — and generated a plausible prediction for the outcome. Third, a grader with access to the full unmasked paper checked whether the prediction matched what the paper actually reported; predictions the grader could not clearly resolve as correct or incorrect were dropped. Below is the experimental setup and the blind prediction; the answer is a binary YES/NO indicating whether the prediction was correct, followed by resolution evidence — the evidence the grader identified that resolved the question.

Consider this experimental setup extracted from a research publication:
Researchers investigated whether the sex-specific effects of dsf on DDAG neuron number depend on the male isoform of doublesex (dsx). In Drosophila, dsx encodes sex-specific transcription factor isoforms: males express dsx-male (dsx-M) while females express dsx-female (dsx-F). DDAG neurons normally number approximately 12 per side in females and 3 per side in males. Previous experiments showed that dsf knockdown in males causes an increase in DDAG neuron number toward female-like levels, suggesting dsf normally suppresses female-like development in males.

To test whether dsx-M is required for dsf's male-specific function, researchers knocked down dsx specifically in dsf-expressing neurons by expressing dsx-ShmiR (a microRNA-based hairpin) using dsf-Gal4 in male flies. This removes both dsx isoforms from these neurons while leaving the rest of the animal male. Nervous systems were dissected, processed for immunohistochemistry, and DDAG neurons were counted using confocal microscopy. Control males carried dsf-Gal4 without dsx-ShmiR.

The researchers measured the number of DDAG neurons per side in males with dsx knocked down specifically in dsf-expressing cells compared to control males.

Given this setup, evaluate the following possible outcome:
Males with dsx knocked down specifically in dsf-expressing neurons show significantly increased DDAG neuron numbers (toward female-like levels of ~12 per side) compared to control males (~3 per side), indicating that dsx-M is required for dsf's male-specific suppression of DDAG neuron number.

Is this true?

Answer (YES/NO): YES